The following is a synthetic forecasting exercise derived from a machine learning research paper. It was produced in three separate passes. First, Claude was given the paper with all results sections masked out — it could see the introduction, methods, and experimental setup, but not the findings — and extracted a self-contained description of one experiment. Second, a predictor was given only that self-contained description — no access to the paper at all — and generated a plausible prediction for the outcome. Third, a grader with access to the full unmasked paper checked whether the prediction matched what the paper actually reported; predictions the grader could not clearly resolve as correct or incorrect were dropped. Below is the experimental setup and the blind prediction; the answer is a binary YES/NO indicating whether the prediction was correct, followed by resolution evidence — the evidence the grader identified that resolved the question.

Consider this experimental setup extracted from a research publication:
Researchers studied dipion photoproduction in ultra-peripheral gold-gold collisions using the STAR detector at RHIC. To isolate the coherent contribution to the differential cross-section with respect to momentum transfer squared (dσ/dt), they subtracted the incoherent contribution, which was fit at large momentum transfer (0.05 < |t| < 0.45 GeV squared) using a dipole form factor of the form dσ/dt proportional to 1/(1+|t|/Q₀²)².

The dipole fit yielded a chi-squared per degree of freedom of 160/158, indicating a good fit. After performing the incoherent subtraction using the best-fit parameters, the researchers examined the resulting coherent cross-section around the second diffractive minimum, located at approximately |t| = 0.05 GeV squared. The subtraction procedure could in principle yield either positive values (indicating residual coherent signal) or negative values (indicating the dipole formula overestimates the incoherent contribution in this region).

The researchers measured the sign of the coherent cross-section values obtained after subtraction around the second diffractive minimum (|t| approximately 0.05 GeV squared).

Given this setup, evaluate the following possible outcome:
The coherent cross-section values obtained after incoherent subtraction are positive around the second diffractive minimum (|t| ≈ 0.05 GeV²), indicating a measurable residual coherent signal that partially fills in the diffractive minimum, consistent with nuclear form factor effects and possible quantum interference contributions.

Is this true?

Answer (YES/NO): NO